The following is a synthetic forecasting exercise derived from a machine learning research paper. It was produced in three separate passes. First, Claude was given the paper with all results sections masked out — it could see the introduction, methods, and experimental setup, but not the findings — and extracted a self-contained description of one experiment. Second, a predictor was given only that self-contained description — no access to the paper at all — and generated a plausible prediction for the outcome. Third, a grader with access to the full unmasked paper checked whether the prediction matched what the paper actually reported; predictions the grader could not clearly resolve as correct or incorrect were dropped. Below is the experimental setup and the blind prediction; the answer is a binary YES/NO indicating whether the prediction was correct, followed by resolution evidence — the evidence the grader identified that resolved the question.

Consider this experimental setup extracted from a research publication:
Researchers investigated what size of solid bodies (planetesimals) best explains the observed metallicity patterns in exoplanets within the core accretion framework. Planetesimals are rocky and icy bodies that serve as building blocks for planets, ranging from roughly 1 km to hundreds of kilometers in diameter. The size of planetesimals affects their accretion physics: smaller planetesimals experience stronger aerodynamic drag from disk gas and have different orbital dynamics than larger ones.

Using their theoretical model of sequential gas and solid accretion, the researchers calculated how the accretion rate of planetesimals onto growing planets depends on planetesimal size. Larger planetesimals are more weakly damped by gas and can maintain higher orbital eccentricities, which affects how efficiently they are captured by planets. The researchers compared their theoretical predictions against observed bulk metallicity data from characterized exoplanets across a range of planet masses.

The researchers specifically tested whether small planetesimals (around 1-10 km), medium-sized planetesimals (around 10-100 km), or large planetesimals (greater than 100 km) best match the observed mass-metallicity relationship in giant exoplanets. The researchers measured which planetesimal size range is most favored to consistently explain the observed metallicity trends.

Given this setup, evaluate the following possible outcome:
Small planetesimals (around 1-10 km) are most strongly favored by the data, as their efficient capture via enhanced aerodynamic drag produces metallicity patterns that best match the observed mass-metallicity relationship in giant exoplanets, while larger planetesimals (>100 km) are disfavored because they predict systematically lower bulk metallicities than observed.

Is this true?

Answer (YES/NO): NO